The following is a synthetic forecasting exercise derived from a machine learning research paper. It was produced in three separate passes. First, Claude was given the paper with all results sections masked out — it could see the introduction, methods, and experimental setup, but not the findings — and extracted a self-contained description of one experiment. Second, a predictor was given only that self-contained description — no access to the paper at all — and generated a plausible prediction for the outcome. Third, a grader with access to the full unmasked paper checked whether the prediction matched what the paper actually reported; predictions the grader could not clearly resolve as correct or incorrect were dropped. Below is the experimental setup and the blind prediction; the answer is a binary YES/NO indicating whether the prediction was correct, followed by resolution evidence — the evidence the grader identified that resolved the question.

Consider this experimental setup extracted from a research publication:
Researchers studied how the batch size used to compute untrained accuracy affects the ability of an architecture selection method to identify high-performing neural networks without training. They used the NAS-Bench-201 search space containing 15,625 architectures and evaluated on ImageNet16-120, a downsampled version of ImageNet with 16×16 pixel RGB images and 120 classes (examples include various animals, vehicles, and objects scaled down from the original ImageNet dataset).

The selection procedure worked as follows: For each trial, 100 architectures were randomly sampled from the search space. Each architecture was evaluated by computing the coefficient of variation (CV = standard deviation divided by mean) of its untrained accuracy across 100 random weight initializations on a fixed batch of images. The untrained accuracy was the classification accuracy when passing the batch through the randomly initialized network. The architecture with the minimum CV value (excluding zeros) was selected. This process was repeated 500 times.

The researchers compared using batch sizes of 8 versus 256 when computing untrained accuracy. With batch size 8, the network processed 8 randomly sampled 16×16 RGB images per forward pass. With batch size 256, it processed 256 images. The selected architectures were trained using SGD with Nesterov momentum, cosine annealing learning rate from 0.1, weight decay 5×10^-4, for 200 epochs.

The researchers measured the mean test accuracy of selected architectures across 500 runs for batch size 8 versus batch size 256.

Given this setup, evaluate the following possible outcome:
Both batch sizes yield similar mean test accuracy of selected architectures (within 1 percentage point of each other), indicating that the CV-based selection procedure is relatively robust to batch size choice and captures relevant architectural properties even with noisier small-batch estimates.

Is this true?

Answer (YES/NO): NO